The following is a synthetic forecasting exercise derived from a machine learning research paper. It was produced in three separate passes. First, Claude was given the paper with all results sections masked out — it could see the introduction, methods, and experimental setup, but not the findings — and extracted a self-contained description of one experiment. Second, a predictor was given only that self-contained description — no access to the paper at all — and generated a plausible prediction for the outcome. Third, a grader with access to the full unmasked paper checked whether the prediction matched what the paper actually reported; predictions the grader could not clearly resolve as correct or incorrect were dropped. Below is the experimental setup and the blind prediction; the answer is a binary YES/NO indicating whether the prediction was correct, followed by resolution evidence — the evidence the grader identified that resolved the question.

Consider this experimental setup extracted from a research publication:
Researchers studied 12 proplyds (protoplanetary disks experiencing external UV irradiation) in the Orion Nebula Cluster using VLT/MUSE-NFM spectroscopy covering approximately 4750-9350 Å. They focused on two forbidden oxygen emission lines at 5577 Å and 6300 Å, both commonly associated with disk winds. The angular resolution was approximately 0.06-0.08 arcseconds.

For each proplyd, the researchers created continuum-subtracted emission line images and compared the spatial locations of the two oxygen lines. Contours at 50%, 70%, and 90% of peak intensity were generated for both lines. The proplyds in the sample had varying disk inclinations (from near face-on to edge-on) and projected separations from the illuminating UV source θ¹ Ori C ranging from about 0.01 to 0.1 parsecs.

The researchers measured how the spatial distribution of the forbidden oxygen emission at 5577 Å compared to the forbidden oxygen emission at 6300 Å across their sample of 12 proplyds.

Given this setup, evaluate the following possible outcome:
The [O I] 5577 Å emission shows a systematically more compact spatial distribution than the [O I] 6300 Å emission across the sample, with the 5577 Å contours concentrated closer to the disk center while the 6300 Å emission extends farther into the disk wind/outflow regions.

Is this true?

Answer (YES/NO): YES